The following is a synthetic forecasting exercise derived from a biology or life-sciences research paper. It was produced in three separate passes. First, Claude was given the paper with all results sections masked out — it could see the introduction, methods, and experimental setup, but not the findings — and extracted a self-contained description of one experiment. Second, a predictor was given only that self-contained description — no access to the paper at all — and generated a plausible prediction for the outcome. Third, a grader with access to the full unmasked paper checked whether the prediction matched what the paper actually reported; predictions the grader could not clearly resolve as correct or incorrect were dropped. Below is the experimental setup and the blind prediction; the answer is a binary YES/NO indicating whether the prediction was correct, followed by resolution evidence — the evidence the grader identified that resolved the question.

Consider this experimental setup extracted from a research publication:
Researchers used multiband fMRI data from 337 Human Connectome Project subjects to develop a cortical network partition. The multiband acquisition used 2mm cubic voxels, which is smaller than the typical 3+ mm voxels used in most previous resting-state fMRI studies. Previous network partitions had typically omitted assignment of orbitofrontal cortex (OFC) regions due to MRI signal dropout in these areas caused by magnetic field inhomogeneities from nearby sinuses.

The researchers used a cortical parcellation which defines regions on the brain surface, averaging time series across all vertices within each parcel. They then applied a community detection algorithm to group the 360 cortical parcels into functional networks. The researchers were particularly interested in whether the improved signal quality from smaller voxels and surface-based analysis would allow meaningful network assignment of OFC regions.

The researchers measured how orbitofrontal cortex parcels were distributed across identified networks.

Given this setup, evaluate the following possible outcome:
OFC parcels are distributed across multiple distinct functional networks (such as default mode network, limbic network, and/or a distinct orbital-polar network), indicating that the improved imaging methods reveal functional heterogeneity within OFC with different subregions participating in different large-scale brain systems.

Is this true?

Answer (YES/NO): YES